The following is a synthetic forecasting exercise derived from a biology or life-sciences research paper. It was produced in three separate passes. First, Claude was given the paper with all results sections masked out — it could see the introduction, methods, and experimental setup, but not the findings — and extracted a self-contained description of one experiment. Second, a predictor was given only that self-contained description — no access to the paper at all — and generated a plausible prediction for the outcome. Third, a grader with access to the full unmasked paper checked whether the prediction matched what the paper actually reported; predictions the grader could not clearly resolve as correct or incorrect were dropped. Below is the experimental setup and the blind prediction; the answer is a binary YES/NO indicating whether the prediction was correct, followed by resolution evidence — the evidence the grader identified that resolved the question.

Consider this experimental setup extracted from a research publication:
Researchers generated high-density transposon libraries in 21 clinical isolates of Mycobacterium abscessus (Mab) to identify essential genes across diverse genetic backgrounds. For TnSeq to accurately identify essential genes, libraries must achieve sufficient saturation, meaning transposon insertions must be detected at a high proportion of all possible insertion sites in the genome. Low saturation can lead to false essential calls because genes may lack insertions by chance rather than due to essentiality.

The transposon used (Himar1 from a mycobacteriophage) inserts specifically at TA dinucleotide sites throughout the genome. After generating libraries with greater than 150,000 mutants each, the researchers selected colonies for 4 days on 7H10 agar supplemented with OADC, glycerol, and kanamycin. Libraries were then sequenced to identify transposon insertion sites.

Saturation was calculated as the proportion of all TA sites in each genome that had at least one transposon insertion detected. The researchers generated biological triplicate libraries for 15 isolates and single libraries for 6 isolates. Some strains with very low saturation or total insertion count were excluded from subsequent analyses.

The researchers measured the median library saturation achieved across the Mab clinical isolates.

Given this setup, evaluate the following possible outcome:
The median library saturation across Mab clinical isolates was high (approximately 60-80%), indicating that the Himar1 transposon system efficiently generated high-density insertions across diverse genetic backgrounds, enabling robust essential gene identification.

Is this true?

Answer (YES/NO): NO